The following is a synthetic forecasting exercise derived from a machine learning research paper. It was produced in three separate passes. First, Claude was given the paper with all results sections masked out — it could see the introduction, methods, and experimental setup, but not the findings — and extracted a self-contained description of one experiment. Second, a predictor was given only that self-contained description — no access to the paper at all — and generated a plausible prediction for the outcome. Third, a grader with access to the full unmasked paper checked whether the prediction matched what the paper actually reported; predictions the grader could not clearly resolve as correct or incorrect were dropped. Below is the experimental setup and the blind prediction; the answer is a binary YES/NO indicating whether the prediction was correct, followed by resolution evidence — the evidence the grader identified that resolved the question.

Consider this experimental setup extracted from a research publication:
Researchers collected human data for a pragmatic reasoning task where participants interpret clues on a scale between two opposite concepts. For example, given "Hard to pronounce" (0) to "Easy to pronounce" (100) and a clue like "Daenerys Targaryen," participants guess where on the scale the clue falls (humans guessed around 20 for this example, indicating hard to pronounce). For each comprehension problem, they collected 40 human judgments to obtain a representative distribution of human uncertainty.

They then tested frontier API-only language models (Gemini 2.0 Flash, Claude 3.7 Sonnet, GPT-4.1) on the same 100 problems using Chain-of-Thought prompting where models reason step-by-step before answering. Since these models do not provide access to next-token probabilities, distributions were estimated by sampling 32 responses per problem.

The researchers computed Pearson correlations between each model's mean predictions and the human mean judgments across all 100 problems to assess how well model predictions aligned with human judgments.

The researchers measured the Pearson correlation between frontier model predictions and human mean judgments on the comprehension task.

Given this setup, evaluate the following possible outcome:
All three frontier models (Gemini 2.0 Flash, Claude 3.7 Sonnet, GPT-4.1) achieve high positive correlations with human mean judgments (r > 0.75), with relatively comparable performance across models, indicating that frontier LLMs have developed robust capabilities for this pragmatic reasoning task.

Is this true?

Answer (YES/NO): YES